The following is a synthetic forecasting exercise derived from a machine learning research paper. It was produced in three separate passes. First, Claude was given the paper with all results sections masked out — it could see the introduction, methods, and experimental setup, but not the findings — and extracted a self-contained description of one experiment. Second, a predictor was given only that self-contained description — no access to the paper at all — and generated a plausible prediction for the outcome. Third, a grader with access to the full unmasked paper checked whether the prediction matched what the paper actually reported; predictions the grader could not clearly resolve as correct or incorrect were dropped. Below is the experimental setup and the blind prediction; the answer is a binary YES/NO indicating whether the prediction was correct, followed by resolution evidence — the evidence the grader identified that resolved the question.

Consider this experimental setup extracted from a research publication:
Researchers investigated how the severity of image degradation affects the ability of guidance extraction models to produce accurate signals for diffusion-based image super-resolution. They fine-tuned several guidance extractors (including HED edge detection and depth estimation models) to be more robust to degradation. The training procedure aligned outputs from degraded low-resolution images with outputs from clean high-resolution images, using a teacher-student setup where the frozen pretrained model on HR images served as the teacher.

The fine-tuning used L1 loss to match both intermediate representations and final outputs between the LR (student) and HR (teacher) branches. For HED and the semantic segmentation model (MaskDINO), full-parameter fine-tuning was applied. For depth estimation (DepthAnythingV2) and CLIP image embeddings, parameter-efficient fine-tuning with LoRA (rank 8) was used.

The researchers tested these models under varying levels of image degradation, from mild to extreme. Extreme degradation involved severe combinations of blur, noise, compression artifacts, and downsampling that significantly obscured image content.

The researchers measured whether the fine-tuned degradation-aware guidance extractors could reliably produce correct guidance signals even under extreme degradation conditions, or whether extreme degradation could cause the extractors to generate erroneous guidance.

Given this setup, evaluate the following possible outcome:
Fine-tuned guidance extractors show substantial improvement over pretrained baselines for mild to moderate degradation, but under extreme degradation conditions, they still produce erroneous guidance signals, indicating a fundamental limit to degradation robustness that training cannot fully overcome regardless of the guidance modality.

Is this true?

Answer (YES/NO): YES